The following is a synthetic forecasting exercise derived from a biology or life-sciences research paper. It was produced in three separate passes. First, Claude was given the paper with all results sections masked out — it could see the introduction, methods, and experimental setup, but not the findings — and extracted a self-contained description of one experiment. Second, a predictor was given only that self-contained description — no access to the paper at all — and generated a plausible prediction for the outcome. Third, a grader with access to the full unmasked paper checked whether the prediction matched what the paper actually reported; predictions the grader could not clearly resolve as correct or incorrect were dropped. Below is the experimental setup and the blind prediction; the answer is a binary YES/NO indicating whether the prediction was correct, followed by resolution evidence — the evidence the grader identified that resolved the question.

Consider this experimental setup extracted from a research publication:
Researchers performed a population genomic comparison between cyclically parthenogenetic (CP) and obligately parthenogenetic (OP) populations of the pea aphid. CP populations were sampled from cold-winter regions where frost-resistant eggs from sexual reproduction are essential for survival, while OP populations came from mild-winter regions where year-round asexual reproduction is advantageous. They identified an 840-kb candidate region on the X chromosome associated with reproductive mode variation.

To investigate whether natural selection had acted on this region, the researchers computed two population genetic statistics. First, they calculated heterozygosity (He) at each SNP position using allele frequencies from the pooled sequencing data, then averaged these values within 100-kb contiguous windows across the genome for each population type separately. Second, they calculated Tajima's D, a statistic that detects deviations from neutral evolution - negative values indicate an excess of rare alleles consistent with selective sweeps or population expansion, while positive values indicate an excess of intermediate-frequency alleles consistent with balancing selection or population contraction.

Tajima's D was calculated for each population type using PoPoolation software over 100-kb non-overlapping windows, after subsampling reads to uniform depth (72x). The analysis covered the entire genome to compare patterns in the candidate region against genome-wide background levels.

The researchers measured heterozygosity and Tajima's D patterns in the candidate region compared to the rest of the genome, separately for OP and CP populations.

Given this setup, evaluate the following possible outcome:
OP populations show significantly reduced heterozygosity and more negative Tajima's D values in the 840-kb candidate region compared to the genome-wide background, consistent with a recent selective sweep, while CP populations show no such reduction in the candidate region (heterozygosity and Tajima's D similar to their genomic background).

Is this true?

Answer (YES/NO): YES